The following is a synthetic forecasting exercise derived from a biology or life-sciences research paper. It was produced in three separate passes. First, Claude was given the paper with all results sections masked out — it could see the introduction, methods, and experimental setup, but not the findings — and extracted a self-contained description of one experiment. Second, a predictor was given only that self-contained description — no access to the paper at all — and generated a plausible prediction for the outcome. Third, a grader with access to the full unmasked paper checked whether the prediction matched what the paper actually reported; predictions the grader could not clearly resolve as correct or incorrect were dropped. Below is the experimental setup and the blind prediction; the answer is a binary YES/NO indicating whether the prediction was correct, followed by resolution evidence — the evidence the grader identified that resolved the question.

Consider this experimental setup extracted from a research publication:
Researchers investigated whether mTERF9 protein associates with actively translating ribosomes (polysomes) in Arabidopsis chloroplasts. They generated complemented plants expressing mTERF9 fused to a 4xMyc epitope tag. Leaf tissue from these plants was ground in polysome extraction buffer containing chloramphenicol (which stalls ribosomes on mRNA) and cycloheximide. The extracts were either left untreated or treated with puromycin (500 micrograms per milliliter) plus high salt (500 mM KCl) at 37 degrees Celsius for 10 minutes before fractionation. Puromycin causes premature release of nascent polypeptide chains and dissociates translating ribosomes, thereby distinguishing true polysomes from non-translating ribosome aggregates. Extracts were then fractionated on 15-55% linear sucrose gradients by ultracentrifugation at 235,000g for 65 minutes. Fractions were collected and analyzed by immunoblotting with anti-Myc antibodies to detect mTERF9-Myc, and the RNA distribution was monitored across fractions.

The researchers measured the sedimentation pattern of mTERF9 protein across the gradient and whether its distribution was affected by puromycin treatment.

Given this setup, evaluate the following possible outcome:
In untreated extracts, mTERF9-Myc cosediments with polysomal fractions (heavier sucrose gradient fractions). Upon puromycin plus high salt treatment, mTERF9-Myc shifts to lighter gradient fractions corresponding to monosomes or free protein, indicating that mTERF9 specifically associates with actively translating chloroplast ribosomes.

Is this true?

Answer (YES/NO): YES